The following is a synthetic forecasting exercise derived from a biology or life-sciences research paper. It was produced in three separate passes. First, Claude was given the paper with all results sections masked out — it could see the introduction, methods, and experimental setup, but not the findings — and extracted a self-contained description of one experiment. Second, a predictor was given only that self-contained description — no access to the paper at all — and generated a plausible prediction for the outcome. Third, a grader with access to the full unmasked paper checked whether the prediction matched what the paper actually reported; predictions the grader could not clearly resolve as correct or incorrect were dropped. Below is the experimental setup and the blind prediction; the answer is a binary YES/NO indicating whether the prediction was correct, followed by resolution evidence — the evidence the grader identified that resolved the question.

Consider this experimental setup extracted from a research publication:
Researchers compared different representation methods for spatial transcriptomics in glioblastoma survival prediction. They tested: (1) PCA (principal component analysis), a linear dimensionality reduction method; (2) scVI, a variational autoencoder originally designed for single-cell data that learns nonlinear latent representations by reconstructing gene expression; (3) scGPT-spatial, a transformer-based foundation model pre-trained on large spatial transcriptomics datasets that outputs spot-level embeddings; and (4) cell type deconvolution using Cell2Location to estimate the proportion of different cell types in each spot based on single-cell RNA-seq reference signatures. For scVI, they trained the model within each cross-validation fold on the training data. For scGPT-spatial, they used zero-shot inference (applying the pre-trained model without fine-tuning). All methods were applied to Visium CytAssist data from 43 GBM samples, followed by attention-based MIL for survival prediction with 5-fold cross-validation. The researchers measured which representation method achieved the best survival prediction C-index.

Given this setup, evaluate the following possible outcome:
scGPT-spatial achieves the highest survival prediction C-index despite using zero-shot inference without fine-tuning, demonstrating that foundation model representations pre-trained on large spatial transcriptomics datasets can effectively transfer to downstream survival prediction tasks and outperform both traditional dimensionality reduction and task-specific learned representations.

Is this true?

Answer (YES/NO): NO